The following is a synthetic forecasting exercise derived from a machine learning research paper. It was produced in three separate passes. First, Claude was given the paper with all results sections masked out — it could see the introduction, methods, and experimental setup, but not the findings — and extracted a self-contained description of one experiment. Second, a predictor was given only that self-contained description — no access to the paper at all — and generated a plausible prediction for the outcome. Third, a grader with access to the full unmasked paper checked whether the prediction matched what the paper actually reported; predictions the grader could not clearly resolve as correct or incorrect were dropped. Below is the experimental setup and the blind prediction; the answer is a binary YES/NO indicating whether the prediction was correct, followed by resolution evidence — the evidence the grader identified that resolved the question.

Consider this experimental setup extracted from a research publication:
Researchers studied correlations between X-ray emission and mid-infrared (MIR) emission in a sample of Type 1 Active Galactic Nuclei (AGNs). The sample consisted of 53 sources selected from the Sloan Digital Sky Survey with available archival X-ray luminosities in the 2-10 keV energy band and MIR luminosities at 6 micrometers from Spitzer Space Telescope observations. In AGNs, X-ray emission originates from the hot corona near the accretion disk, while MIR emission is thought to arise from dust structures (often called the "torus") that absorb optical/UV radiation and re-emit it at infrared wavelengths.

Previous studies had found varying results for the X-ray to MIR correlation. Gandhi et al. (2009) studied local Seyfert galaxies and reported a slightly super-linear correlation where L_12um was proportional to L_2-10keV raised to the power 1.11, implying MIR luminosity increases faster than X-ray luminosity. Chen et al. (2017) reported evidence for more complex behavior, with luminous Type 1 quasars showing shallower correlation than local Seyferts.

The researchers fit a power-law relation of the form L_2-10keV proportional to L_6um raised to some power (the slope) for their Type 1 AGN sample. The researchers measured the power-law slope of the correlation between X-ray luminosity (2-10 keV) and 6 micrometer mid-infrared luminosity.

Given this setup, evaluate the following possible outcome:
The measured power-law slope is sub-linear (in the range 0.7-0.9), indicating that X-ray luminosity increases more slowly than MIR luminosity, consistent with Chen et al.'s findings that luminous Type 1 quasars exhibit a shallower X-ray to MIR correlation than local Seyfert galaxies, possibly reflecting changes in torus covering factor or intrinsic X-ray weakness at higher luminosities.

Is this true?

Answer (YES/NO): YES